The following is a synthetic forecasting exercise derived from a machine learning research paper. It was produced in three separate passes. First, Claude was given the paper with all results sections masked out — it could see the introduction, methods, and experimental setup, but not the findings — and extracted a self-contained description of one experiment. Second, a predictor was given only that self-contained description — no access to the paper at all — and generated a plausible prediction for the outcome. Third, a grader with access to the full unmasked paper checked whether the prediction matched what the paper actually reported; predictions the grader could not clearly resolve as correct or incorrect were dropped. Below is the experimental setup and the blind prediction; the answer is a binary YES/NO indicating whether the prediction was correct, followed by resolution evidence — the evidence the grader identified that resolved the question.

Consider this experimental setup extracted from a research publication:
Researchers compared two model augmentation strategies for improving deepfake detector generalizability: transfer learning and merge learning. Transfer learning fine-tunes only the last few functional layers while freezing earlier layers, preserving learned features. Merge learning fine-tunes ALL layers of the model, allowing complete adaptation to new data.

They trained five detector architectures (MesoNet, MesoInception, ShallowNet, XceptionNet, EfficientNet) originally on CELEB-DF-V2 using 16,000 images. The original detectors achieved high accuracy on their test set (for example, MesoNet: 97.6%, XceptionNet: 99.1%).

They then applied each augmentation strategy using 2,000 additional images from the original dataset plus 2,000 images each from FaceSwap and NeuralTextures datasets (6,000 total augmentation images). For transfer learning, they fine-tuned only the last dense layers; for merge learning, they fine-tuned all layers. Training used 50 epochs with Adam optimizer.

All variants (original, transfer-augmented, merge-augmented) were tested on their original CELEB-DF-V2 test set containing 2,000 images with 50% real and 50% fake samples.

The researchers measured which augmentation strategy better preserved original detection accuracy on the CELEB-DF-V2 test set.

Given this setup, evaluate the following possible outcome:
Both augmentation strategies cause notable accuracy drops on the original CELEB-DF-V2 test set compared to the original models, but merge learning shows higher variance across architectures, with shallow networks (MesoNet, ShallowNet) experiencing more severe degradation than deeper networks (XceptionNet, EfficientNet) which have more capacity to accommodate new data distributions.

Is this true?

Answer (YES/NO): NO